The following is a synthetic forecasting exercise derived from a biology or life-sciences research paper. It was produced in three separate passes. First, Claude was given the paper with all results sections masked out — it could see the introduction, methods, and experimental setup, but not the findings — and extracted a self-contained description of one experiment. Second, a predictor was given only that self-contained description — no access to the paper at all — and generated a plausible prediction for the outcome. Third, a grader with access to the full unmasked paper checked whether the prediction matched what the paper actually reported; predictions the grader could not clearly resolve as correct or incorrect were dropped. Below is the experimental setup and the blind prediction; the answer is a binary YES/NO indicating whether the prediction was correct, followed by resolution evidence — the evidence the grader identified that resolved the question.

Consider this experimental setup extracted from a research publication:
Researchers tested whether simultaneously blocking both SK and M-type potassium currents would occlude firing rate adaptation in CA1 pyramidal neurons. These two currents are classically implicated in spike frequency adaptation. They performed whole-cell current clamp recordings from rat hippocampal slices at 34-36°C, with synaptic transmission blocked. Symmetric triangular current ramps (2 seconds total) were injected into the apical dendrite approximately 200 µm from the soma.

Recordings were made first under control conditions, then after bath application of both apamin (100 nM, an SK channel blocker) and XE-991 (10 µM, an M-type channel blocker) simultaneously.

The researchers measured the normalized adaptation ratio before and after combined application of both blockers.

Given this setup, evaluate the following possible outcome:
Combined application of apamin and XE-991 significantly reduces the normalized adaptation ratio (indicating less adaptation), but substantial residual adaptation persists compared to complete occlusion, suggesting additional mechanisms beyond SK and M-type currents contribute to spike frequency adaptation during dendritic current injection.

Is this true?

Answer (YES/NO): NO